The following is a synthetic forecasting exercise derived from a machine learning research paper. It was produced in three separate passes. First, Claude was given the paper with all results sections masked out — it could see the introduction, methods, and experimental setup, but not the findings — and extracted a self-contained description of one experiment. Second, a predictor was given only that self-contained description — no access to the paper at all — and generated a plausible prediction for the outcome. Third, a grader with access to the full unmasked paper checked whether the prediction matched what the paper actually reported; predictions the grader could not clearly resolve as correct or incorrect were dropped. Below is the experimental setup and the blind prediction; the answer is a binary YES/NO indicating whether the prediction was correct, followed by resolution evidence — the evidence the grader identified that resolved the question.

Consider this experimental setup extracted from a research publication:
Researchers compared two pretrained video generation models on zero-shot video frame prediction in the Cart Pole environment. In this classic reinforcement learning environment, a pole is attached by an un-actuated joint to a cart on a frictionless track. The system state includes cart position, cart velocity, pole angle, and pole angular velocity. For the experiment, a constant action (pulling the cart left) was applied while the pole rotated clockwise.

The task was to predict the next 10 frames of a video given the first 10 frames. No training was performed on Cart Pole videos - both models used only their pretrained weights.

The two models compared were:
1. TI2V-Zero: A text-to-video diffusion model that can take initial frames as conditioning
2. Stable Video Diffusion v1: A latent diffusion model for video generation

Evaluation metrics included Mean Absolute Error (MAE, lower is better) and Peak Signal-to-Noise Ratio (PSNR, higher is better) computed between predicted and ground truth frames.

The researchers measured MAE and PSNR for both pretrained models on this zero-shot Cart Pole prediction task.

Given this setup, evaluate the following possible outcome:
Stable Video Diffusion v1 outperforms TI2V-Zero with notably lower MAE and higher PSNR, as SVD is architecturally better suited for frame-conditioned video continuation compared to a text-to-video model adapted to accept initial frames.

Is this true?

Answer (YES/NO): NO